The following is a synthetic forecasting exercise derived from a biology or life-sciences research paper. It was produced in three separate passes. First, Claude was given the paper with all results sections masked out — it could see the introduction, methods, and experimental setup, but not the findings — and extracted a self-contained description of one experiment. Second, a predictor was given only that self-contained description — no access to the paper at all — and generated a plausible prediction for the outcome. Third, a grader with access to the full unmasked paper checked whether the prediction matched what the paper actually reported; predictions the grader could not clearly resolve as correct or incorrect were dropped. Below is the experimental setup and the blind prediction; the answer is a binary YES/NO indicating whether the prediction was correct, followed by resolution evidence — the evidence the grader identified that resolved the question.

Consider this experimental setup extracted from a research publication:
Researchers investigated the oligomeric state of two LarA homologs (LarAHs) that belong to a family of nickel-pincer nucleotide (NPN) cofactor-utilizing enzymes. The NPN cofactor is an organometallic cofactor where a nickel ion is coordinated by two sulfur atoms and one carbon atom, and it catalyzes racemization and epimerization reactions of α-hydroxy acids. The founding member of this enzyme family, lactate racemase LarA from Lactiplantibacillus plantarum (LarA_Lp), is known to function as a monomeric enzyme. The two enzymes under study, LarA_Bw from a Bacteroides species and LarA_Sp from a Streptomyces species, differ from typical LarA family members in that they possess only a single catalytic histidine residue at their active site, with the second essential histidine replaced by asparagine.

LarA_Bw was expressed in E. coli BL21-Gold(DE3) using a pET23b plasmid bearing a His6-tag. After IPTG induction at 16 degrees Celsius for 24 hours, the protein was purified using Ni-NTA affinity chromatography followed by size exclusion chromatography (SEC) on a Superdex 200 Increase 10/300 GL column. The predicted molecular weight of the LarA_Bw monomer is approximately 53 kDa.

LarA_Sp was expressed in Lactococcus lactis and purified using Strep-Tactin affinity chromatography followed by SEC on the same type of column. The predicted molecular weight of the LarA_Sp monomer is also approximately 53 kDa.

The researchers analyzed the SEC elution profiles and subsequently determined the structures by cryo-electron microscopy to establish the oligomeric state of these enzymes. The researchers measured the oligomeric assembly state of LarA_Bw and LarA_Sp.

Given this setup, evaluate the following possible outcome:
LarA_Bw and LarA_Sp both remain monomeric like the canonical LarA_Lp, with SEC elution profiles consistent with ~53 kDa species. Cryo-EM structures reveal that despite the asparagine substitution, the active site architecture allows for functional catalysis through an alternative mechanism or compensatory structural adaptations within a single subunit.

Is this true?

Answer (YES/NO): NO